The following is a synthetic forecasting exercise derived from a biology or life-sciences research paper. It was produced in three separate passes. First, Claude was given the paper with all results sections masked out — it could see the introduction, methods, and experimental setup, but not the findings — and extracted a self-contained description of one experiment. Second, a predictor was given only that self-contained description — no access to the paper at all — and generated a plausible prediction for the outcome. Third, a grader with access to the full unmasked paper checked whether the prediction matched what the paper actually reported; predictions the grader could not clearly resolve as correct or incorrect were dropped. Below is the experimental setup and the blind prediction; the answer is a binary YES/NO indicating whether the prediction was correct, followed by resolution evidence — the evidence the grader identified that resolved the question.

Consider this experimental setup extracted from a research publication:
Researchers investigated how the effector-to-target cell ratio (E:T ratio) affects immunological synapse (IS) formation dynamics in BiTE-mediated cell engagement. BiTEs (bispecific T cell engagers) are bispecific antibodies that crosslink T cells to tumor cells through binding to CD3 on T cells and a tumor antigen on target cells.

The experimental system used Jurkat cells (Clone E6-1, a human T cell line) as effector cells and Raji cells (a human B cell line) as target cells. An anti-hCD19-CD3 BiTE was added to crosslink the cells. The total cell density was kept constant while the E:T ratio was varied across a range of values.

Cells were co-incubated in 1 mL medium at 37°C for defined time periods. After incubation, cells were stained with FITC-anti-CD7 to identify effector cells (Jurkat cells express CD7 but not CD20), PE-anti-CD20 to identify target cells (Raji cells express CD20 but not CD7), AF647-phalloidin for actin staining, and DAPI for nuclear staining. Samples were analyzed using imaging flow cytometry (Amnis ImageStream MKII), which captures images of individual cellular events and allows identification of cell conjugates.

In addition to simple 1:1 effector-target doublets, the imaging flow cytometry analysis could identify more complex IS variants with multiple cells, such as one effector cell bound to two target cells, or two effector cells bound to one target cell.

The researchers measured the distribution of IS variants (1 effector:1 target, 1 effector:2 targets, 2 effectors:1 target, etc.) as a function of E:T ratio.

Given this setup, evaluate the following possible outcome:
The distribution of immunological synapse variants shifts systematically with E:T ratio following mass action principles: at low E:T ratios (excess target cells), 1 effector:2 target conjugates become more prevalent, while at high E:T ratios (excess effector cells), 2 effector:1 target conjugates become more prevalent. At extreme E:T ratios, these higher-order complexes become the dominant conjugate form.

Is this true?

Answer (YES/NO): NO